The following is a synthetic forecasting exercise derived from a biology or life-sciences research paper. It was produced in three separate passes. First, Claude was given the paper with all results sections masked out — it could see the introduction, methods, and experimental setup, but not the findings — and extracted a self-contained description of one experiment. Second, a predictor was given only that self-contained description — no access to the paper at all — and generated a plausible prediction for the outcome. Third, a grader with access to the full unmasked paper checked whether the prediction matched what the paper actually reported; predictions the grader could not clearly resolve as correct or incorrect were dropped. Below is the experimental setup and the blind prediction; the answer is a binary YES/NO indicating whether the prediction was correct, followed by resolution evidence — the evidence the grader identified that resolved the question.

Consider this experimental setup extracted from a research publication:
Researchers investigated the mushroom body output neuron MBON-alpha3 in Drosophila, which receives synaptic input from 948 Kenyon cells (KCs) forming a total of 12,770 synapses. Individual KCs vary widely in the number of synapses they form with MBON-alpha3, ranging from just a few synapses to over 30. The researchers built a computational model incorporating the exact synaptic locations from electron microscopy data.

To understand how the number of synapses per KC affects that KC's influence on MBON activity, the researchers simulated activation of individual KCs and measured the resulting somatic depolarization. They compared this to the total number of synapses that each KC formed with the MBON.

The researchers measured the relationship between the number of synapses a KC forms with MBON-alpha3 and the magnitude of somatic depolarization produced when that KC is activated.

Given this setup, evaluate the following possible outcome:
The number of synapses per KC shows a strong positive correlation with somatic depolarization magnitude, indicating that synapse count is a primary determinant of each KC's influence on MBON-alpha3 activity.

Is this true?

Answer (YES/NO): YES